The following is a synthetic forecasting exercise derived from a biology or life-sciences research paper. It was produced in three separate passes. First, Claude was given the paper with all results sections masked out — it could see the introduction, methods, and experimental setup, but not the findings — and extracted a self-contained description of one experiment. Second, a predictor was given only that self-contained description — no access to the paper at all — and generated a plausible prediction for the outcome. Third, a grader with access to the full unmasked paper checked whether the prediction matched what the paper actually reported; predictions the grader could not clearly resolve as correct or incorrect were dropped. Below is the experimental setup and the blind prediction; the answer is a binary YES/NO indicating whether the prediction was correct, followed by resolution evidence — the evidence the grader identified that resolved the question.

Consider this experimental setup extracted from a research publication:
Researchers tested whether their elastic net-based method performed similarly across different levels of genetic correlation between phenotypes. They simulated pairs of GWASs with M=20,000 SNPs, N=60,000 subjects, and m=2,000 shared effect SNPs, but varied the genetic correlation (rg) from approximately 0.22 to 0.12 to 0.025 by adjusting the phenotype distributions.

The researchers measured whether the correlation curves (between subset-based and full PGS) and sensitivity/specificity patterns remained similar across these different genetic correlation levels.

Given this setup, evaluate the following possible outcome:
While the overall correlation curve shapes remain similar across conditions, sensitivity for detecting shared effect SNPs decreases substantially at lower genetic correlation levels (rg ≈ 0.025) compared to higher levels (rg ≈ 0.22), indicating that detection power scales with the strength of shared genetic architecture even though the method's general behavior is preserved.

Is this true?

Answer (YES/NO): NO